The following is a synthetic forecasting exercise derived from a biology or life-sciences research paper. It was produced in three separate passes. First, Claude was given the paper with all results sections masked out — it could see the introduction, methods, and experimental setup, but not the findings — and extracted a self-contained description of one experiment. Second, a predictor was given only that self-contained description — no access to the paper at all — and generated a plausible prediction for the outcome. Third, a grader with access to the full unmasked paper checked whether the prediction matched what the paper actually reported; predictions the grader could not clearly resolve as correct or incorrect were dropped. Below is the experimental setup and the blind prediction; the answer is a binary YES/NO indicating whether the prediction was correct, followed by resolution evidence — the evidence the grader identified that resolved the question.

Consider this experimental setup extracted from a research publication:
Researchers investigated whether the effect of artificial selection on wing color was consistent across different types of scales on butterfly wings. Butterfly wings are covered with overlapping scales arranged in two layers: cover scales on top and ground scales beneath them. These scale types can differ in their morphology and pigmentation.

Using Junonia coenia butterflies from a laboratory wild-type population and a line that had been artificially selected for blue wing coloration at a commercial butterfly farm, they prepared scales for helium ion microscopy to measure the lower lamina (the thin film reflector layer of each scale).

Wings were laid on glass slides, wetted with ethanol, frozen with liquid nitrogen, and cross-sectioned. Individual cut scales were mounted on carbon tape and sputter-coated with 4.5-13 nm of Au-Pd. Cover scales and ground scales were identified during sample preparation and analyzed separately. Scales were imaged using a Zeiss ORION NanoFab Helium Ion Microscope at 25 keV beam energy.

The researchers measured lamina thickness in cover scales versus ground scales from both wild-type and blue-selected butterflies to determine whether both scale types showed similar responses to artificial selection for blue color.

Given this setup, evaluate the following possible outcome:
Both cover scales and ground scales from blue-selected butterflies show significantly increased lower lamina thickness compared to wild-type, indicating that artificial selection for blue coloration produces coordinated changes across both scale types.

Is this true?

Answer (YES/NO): YES